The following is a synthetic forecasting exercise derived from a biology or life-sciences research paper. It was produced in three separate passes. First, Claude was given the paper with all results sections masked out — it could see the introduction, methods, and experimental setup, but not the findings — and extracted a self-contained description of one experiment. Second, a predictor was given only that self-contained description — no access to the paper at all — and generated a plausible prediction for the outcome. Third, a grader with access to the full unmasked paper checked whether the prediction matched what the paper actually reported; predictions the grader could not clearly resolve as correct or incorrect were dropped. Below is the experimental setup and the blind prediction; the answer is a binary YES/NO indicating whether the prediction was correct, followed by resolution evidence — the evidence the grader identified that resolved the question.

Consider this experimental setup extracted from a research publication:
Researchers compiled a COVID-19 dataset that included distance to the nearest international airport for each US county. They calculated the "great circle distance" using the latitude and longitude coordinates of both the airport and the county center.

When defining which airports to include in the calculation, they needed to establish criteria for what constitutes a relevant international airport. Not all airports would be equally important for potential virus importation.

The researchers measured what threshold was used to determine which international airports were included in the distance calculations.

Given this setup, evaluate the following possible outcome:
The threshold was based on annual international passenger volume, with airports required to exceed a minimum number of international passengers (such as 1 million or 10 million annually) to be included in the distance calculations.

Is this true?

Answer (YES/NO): NO